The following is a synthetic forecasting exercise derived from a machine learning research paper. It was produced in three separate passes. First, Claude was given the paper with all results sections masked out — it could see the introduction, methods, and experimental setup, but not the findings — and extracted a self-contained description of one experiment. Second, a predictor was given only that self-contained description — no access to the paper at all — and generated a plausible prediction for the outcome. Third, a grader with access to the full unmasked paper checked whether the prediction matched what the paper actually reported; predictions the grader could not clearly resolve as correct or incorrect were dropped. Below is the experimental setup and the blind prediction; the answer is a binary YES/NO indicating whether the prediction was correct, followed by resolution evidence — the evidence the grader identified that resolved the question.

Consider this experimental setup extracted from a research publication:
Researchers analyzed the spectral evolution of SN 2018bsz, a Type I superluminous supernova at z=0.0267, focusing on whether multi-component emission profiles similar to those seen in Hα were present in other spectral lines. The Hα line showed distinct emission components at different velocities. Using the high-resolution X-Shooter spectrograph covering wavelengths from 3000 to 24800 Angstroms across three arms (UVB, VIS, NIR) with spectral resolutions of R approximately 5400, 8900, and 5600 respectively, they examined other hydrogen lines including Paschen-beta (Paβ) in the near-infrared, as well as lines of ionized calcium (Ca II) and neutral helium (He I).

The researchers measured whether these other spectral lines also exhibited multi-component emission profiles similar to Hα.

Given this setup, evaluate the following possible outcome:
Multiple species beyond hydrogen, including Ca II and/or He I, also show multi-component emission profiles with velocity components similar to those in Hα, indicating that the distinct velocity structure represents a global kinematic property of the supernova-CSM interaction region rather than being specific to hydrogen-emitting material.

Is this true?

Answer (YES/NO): YES